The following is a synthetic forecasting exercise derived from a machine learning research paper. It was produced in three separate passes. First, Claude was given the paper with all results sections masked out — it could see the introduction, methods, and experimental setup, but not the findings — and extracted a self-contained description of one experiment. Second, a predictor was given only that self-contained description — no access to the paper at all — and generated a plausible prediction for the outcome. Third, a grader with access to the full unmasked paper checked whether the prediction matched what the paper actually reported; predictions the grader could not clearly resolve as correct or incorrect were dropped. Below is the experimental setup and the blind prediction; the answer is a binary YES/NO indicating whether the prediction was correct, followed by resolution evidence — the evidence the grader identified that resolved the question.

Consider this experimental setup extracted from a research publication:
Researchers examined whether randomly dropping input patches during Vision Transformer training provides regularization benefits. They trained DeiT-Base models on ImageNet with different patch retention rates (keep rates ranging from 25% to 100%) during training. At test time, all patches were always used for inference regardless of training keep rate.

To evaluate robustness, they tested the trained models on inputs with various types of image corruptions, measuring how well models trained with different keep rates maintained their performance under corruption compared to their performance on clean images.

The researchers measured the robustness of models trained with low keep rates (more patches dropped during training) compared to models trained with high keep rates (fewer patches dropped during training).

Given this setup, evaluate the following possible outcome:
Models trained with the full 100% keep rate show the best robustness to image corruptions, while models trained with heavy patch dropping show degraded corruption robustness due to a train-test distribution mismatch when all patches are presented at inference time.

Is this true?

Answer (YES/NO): NO